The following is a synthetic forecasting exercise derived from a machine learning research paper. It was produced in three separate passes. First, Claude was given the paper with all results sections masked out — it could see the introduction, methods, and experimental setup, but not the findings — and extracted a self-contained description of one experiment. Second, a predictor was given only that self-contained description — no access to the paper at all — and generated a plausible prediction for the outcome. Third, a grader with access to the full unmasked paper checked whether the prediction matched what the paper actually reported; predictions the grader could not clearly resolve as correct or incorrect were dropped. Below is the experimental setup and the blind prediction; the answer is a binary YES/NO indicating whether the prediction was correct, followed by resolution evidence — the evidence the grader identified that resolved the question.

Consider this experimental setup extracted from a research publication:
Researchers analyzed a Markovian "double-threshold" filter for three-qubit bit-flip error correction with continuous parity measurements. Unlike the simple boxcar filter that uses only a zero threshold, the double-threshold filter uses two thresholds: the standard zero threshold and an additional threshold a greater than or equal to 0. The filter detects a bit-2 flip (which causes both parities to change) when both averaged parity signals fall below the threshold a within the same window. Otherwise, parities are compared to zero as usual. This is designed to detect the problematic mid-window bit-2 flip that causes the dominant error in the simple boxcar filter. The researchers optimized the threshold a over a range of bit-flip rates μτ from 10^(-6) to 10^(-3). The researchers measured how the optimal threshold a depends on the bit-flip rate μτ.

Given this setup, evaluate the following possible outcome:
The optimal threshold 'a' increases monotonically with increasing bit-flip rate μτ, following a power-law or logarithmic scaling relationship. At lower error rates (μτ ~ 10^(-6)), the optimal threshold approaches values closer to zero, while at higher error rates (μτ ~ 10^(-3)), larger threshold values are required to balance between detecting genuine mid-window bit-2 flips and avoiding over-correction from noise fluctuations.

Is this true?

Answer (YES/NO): NO